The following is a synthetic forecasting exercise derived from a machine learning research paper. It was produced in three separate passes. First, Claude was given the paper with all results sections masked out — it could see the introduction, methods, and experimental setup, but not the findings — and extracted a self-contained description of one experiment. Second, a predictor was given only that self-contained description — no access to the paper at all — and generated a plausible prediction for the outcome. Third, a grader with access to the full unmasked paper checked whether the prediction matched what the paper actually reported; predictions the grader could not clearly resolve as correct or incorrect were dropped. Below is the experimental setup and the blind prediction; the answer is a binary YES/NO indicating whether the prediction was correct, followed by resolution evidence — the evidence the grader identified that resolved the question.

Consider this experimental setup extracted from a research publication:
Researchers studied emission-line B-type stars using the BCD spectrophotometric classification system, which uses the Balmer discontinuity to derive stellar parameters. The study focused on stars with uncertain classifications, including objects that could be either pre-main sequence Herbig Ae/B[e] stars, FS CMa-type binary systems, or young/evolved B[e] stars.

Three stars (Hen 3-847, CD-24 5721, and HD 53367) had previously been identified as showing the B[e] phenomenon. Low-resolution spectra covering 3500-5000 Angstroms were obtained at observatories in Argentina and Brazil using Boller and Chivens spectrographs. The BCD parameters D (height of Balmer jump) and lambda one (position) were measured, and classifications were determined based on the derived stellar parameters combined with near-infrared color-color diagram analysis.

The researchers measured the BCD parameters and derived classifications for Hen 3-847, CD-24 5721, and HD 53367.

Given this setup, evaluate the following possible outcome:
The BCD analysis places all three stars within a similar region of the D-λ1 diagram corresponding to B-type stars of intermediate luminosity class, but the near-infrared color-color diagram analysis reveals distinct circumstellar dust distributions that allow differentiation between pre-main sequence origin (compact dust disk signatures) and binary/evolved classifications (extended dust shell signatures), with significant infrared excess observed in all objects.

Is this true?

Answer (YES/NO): NO